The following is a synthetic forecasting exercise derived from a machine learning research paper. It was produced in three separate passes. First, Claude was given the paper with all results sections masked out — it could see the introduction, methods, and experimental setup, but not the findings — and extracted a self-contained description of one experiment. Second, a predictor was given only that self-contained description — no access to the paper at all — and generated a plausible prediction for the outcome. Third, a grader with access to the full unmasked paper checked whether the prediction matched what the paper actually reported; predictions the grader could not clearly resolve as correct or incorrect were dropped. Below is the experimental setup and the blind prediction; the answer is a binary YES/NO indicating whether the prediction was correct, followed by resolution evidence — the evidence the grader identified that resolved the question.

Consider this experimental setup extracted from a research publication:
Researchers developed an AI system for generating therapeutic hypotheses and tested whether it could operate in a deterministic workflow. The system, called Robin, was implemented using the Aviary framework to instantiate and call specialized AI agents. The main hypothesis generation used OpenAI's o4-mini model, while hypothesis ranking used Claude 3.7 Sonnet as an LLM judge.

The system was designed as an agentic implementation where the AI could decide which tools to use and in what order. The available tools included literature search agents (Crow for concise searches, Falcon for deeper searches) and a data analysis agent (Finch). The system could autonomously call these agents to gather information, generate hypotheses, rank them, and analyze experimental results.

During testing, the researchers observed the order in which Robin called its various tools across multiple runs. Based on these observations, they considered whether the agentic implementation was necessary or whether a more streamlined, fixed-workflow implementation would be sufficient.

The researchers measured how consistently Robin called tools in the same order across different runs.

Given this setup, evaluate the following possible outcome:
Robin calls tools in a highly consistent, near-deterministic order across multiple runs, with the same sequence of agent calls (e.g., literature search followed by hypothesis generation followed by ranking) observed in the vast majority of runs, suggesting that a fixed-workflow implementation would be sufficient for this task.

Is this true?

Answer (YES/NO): YES